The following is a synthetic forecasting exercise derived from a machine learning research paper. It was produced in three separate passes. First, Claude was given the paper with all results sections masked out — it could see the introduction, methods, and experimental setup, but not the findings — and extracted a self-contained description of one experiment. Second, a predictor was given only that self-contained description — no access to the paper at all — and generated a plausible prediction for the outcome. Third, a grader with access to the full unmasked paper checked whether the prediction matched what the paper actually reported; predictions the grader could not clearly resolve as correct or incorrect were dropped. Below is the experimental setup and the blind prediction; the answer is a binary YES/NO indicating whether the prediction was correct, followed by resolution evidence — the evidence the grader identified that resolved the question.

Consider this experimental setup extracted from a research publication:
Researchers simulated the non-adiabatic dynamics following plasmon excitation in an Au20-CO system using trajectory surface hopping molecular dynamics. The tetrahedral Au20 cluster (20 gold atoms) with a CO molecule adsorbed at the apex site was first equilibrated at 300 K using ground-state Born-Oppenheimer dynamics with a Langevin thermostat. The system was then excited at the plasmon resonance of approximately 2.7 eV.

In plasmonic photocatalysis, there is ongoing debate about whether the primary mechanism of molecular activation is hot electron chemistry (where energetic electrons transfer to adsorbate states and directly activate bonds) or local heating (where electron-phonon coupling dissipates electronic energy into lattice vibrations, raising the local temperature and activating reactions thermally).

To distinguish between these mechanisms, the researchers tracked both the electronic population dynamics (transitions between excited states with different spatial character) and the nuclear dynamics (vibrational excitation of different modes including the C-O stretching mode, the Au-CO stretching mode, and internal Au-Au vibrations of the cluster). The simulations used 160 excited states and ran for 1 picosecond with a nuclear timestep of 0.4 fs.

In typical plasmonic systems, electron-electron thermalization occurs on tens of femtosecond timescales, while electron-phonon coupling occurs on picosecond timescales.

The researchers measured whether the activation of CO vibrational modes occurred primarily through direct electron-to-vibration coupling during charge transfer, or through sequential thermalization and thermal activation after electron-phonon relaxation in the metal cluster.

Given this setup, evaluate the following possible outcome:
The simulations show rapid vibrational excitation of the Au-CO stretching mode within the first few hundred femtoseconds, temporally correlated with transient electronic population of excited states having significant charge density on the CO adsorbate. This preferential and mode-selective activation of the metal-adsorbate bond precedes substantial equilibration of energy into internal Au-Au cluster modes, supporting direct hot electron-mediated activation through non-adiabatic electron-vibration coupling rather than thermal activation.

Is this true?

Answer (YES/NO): NO